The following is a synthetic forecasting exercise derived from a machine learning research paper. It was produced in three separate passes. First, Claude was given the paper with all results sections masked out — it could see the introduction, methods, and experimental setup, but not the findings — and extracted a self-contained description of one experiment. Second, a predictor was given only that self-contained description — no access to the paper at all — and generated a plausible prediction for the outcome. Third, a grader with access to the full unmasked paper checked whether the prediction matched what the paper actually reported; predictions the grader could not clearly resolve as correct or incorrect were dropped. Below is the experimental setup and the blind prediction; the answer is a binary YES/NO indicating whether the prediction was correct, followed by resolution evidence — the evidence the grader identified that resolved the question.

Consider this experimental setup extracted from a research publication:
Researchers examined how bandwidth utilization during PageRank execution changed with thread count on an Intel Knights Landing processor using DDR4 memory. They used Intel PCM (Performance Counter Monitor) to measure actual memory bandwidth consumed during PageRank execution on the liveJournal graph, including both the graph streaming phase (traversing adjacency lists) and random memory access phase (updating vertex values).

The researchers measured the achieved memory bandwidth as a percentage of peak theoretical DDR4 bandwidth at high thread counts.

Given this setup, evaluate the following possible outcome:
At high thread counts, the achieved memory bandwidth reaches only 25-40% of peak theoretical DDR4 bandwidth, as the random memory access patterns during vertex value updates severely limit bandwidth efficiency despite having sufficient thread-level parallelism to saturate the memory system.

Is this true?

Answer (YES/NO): NO